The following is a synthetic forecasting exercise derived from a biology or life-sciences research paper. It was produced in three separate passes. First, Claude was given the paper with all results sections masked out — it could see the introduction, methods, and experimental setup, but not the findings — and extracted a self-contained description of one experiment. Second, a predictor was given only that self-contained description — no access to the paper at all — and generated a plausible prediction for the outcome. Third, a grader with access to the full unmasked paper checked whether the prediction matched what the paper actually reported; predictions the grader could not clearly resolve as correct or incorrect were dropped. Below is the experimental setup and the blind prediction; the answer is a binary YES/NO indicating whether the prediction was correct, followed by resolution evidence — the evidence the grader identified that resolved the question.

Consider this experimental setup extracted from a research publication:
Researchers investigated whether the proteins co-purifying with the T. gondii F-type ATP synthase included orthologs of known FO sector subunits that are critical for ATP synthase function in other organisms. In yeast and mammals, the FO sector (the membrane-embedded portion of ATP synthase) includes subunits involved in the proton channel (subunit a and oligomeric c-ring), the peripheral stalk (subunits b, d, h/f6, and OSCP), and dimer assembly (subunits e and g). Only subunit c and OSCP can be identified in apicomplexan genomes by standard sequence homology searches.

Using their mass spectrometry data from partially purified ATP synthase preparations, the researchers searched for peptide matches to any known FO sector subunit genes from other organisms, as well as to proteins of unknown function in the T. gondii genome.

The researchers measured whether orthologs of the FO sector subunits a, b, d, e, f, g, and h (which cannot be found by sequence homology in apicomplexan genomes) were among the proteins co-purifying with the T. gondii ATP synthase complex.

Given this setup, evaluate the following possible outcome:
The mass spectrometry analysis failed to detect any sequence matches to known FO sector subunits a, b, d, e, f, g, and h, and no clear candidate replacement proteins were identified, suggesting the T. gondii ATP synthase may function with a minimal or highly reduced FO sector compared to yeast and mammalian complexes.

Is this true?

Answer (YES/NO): NO